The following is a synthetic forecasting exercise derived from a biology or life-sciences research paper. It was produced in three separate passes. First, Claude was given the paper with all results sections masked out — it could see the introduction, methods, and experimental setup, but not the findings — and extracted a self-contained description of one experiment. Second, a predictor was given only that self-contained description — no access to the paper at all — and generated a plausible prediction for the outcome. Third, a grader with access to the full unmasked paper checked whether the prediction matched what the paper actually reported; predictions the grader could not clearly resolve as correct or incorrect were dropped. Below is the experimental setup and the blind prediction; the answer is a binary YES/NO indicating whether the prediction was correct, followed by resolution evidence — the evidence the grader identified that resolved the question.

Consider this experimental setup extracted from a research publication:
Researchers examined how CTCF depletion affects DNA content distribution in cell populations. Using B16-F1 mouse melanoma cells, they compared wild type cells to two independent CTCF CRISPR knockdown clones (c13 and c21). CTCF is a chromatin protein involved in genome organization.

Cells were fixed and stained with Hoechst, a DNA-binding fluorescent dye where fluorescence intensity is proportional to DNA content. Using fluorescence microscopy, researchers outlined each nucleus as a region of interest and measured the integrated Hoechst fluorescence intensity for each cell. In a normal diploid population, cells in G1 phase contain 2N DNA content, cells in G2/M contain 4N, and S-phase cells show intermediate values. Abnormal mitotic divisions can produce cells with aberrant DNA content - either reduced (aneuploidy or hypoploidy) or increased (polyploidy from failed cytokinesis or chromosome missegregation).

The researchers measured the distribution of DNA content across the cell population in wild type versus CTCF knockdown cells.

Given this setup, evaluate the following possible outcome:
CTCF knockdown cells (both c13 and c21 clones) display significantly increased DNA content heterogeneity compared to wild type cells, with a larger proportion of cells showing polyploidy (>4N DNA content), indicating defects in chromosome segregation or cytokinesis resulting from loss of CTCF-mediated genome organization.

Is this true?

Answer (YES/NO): YES